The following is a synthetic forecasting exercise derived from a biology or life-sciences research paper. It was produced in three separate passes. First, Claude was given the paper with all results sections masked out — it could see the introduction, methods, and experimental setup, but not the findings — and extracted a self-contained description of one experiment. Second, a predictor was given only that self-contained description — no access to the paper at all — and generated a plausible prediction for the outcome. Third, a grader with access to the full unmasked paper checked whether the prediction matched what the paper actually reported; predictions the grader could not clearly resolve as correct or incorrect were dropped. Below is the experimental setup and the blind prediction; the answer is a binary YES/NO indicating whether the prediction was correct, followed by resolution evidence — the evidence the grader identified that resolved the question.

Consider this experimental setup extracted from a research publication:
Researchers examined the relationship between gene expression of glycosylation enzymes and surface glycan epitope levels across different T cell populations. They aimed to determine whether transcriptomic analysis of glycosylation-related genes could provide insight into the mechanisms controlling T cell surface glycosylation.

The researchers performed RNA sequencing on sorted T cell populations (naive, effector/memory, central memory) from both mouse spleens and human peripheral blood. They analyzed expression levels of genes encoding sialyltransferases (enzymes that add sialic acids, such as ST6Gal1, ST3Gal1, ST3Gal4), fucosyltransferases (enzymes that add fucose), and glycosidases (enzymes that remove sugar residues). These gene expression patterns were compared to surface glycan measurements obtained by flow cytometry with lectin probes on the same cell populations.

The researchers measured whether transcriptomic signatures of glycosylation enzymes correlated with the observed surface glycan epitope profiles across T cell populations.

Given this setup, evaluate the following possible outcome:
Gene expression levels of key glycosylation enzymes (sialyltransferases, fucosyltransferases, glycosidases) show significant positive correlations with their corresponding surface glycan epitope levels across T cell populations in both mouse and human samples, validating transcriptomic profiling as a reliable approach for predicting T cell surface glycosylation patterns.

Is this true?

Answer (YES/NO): NO